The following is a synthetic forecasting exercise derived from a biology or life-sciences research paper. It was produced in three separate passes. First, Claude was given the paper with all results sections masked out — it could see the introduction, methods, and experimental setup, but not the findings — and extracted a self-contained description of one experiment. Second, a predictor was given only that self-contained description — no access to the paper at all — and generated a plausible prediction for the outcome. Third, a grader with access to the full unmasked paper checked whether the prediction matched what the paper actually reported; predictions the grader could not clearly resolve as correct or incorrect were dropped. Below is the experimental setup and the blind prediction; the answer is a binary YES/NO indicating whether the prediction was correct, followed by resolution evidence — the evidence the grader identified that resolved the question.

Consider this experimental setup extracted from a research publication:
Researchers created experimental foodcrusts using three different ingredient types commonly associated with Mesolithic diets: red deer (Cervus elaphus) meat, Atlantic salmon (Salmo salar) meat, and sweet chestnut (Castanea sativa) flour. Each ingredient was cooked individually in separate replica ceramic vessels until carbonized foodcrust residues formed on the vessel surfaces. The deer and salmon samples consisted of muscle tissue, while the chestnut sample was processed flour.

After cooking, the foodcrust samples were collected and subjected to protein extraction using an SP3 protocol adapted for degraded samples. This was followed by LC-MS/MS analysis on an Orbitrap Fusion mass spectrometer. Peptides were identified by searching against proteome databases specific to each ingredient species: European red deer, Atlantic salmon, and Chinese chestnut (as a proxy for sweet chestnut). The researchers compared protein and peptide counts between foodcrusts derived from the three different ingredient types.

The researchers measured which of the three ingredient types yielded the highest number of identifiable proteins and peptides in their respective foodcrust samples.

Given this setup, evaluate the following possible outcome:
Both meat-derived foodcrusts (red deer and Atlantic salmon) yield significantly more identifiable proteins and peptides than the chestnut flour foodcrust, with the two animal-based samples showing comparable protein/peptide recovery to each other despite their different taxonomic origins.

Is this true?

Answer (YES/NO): NO